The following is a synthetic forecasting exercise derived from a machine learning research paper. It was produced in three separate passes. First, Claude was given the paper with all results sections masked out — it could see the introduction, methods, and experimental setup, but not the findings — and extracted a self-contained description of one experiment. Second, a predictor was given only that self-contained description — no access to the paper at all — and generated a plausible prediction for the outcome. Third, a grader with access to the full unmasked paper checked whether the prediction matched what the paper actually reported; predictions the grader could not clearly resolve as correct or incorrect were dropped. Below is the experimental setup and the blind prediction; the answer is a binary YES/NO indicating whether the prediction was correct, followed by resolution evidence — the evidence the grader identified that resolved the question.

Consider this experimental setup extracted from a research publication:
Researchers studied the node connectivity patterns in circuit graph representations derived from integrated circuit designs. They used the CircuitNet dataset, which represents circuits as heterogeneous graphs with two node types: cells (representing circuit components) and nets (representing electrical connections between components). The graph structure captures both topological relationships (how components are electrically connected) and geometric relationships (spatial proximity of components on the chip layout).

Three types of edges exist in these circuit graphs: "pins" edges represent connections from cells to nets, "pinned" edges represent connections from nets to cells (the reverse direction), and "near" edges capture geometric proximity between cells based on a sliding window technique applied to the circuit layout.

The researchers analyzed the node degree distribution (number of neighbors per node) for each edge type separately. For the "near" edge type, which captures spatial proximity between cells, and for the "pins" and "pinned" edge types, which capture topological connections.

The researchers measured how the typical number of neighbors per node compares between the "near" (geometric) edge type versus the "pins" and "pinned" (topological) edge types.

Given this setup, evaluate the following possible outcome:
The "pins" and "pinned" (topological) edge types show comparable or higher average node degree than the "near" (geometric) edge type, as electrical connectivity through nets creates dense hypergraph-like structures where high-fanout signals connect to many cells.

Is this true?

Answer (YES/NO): NO